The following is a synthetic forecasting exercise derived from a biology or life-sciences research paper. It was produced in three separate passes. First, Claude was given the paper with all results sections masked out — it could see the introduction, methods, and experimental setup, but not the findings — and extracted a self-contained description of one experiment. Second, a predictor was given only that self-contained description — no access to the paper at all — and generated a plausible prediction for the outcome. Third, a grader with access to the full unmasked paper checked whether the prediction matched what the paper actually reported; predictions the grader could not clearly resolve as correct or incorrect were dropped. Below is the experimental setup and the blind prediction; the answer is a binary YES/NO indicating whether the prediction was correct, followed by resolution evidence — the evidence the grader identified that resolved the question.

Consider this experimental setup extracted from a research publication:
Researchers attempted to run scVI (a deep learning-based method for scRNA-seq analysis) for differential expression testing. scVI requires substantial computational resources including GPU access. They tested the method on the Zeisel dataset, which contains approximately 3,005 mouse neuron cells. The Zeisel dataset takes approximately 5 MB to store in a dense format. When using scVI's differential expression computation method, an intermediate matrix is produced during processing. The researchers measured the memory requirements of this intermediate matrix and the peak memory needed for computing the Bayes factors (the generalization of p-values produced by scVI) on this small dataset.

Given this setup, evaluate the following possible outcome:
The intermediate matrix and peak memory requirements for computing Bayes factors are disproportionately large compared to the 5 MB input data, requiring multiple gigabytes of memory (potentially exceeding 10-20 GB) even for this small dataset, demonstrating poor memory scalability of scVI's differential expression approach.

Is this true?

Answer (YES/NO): YES